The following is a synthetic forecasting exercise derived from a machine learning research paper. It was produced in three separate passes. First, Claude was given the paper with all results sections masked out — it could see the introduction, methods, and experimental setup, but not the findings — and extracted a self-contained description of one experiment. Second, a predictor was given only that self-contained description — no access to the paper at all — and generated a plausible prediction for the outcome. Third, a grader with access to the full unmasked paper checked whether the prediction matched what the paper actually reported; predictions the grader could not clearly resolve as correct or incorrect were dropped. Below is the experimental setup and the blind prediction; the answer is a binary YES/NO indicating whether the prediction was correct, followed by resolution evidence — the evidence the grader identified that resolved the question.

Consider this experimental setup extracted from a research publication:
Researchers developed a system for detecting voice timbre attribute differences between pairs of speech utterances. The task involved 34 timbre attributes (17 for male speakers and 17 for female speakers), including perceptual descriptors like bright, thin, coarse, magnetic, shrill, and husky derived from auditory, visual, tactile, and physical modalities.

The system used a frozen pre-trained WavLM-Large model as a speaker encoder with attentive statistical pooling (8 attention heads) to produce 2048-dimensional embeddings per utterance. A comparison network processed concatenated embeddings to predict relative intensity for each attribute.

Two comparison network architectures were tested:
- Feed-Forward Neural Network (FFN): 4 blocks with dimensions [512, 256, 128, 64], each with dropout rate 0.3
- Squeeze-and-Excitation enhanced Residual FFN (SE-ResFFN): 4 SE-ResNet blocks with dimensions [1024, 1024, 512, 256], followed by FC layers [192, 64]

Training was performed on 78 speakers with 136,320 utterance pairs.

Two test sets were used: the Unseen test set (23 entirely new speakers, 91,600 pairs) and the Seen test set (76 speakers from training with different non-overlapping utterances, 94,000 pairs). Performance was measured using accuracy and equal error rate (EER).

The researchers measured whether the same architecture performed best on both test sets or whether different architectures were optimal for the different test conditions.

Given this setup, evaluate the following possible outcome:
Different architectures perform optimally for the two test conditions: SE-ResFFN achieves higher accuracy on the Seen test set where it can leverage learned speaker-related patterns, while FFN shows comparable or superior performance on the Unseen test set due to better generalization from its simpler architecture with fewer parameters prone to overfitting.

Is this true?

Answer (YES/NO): YES